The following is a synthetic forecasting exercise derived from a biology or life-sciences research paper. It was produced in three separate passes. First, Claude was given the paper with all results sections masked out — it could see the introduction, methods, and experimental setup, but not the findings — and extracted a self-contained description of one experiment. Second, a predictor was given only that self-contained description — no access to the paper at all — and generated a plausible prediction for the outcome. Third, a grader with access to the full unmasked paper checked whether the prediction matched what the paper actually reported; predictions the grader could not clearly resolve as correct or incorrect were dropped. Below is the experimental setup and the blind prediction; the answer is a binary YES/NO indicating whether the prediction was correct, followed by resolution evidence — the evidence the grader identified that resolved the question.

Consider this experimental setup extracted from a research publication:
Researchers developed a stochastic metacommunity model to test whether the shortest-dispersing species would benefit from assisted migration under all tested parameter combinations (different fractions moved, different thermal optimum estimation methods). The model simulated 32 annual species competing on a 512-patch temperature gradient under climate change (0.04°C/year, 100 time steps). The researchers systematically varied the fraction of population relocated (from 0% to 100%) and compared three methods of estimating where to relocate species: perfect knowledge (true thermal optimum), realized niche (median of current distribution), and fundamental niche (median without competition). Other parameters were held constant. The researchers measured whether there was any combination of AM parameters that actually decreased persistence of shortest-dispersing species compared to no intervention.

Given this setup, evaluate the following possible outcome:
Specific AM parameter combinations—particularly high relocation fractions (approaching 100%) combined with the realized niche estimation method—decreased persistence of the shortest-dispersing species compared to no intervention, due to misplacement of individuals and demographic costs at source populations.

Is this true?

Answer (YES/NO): NO